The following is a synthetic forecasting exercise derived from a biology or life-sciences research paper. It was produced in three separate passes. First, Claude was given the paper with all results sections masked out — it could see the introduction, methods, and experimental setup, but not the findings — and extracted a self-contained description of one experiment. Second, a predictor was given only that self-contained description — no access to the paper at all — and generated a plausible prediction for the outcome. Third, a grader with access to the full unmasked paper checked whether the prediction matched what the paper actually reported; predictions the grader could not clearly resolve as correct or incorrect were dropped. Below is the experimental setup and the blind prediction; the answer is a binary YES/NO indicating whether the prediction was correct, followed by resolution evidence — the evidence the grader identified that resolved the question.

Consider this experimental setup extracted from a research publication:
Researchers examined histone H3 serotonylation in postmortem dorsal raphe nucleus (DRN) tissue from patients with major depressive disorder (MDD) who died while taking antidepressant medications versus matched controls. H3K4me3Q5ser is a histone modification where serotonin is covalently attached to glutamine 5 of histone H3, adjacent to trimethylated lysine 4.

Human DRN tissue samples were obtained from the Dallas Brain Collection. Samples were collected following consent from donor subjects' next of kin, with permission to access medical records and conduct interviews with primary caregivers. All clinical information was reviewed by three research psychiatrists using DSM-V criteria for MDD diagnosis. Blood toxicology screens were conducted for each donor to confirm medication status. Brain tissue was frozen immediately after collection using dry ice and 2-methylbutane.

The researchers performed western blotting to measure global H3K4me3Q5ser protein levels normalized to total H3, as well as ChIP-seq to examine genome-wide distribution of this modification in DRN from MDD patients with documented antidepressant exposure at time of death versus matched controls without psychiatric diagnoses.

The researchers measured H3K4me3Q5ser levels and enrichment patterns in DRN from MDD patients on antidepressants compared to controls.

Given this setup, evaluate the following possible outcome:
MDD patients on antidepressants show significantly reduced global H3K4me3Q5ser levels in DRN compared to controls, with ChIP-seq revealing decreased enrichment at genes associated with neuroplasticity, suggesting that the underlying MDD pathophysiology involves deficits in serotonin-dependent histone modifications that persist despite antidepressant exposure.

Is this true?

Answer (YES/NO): NO